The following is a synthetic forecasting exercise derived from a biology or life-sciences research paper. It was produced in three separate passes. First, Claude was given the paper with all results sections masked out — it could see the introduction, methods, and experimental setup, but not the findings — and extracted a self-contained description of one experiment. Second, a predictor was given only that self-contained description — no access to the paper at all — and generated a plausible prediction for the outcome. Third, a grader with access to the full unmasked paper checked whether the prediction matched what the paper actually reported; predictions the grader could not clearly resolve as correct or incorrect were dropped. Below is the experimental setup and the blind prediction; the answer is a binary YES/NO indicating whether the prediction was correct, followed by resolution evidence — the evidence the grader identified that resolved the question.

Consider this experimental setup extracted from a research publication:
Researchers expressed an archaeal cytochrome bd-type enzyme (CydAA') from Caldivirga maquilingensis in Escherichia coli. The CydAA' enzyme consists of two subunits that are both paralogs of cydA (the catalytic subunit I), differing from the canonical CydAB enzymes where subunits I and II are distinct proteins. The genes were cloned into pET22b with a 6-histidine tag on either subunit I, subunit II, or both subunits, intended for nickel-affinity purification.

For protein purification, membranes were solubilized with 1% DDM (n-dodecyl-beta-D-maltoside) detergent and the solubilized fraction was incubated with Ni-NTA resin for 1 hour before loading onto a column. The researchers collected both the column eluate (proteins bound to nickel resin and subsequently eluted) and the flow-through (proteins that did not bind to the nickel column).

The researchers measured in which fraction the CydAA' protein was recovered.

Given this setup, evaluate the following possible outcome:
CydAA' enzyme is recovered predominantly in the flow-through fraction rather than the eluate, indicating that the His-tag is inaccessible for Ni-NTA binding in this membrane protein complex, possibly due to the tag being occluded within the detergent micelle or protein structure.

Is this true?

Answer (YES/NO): YES